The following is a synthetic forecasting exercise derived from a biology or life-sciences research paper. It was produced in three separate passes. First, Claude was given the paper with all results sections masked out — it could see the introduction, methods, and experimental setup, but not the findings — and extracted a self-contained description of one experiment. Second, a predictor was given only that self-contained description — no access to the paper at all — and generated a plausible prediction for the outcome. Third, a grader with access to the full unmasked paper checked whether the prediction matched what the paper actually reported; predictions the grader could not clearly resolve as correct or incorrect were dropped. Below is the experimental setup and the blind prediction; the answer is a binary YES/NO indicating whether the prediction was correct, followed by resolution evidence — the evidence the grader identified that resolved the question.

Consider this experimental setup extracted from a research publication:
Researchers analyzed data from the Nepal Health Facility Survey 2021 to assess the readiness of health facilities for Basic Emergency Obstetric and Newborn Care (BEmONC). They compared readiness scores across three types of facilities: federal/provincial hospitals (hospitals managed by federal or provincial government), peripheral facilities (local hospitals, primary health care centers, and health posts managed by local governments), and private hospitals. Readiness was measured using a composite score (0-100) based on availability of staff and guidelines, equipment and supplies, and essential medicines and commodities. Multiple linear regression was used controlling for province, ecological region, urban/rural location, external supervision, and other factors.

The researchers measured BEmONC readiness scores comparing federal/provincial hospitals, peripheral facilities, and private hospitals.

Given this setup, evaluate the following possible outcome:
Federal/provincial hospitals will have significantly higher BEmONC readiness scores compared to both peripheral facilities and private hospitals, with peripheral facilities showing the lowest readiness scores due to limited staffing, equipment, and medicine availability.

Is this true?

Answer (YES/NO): NO